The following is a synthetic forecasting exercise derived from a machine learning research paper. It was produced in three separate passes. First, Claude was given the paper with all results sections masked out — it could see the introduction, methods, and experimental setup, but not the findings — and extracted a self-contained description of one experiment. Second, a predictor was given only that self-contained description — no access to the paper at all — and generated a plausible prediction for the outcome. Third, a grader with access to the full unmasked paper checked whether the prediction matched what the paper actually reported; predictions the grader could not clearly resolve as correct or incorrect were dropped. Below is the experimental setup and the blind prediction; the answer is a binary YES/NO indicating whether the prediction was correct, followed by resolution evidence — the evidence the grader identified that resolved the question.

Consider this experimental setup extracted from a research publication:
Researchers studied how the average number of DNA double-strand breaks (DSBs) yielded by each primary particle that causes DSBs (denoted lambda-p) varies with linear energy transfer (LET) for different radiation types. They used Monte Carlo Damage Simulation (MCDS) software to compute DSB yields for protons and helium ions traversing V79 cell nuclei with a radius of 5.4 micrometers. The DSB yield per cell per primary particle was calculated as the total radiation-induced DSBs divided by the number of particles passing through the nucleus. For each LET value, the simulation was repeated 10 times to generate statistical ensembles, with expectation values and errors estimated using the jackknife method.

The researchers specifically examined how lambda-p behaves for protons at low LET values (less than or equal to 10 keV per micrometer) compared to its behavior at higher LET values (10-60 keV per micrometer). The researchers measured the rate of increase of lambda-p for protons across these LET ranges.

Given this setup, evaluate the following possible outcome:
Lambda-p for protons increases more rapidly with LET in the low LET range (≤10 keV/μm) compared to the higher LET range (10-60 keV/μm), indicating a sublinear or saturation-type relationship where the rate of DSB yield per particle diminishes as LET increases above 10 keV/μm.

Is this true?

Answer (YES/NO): NO